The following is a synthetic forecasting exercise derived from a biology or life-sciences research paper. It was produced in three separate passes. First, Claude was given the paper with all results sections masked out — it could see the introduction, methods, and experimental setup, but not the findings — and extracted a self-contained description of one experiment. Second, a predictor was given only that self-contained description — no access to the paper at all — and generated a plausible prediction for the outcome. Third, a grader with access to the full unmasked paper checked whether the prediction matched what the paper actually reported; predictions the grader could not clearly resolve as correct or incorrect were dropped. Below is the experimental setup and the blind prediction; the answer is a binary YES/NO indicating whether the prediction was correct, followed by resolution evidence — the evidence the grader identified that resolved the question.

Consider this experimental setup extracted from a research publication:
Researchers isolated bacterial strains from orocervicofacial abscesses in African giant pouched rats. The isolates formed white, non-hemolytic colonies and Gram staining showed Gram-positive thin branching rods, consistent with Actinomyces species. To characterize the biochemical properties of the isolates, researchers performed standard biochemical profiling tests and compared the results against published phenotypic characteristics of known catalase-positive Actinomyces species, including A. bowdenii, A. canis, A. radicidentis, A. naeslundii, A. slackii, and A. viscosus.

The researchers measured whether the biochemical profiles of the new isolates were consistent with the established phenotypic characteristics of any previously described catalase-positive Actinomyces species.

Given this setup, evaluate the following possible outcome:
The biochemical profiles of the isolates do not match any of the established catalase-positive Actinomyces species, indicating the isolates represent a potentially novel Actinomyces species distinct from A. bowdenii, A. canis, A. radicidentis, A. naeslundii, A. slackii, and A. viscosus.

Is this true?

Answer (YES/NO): YES